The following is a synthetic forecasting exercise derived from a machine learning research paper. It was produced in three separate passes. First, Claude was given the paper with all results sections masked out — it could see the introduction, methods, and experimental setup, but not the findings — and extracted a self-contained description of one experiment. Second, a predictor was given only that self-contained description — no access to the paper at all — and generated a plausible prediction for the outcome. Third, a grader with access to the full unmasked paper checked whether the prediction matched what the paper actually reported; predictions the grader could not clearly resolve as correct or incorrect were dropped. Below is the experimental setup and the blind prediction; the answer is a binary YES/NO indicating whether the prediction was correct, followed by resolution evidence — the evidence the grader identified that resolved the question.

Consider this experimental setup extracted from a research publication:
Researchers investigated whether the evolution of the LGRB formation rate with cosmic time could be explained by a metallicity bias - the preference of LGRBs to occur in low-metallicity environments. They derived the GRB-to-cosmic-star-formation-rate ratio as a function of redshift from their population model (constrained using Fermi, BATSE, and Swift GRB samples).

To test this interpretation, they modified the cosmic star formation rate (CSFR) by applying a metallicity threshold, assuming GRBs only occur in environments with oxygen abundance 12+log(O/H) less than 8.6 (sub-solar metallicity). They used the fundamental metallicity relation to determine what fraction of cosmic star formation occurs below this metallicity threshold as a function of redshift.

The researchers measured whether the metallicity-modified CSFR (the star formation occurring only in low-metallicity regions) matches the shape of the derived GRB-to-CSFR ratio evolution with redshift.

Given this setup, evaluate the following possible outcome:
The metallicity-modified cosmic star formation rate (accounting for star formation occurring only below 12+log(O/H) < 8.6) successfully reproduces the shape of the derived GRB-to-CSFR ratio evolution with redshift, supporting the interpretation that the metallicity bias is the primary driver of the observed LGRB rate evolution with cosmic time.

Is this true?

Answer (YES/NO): YES